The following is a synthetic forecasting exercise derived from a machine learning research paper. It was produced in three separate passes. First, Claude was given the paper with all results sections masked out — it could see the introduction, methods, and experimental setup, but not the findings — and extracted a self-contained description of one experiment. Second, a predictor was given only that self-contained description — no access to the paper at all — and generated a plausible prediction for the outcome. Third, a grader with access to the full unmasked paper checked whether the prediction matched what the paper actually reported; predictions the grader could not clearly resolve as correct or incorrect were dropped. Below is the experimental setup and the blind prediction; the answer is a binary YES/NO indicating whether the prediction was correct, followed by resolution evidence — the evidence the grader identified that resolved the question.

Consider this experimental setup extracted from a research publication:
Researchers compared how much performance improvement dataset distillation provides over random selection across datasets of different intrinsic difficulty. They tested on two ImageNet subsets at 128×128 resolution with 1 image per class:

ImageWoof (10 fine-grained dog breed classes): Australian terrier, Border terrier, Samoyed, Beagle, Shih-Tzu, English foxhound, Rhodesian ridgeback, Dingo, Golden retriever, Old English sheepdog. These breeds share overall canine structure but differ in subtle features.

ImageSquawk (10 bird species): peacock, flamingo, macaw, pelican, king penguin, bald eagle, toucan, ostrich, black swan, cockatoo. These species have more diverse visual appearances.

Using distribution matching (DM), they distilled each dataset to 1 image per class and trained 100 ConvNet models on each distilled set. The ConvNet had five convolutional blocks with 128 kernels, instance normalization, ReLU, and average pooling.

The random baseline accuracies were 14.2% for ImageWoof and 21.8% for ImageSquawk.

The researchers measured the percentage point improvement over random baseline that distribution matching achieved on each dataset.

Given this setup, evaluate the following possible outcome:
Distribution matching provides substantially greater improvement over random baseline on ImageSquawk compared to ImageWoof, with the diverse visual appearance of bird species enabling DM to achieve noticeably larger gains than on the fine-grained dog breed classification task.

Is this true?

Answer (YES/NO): YES